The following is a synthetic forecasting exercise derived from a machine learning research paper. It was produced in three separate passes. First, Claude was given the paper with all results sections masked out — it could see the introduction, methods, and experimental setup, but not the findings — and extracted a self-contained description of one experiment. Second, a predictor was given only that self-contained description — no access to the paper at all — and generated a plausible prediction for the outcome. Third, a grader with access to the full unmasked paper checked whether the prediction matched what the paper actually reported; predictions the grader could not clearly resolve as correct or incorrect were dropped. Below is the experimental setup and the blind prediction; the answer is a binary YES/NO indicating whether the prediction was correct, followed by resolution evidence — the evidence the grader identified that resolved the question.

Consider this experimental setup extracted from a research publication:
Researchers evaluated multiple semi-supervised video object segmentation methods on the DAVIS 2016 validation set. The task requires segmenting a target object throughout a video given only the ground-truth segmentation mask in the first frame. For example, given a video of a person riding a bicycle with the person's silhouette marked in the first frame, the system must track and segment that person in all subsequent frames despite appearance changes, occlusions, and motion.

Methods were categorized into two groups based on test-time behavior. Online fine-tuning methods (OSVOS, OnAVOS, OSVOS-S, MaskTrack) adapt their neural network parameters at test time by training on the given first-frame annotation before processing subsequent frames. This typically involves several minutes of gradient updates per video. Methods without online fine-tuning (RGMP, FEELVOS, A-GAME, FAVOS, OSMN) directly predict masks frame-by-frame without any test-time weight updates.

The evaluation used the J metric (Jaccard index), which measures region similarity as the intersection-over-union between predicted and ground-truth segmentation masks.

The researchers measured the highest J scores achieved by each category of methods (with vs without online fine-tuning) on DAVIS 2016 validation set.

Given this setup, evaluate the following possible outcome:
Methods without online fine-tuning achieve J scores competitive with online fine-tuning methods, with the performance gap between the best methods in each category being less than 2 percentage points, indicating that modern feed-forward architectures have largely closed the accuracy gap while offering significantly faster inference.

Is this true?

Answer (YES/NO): NO